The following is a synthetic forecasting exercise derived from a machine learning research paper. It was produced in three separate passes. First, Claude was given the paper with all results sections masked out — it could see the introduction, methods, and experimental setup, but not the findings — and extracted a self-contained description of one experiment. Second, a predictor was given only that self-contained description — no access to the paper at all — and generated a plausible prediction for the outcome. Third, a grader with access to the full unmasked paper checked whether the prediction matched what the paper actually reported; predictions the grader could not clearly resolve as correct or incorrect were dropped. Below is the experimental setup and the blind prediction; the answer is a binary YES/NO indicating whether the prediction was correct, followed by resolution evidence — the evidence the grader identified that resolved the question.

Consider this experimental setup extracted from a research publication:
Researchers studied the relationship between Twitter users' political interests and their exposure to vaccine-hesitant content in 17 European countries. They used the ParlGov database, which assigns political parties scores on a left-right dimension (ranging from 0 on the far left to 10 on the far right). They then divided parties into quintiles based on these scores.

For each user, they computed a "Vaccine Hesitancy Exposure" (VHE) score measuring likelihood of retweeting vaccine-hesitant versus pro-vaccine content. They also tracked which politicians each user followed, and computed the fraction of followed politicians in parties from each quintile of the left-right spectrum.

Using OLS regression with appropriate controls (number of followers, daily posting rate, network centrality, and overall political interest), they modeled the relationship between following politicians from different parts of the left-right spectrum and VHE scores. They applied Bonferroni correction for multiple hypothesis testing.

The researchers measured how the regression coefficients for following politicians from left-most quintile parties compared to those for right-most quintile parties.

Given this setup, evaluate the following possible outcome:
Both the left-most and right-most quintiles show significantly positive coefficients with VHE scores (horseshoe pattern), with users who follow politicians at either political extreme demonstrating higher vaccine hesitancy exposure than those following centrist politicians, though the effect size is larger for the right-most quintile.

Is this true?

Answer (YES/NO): NO